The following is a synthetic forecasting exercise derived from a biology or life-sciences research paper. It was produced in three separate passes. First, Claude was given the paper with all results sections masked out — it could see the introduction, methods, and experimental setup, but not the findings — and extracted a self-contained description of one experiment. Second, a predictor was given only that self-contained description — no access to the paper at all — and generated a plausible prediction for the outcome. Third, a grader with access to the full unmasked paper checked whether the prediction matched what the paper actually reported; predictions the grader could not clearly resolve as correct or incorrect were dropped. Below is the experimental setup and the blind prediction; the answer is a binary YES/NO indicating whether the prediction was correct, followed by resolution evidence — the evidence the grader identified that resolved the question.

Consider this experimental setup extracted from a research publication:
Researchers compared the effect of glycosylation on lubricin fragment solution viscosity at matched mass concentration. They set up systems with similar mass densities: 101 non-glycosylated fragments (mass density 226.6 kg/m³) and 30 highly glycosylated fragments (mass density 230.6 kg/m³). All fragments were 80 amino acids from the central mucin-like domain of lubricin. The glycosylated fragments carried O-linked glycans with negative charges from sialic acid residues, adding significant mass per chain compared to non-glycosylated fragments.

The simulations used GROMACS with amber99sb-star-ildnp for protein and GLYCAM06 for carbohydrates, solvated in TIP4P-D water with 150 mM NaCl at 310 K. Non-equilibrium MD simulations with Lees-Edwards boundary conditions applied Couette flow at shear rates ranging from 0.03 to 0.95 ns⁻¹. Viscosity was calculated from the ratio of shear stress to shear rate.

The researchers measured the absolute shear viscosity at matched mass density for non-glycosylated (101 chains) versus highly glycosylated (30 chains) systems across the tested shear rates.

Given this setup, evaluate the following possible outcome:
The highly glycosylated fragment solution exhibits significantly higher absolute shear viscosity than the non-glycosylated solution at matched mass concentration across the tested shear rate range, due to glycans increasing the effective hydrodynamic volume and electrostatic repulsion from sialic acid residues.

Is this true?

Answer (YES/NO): NO